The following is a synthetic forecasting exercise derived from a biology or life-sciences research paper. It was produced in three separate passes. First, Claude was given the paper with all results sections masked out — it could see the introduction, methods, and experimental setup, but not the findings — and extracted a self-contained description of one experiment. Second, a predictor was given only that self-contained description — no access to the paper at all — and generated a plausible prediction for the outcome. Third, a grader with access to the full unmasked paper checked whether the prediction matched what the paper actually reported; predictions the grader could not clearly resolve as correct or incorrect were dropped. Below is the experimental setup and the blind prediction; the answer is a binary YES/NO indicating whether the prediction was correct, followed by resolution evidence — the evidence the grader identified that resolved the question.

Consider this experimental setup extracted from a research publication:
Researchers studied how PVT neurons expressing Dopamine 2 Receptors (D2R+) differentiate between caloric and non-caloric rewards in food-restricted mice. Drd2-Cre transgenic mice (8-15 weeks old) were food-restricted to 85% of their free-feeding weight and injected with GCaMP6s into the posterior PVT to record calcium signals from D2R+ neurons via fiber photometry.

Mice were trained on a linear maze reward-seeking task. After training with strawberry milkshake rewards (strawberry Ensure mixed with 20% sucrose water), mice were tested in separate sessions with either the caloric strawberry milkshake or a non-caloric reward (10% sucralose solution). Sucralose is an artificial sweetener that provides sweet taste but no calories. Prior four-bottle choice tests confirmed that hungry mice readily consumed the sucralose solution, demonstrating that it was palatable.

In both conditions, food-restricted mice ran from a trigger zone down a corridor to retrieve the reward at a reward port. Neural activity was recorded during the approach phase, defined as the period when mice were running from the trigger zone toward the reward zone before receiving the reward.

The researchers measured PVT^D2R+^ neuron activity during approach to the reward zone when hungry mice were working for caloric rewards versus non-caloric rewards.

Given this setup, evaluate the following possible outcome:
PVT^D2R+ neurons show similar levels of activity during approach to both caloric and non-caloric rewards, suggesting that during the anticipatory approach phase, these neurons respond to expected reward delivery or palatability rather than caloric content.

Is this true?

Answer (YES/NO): YES